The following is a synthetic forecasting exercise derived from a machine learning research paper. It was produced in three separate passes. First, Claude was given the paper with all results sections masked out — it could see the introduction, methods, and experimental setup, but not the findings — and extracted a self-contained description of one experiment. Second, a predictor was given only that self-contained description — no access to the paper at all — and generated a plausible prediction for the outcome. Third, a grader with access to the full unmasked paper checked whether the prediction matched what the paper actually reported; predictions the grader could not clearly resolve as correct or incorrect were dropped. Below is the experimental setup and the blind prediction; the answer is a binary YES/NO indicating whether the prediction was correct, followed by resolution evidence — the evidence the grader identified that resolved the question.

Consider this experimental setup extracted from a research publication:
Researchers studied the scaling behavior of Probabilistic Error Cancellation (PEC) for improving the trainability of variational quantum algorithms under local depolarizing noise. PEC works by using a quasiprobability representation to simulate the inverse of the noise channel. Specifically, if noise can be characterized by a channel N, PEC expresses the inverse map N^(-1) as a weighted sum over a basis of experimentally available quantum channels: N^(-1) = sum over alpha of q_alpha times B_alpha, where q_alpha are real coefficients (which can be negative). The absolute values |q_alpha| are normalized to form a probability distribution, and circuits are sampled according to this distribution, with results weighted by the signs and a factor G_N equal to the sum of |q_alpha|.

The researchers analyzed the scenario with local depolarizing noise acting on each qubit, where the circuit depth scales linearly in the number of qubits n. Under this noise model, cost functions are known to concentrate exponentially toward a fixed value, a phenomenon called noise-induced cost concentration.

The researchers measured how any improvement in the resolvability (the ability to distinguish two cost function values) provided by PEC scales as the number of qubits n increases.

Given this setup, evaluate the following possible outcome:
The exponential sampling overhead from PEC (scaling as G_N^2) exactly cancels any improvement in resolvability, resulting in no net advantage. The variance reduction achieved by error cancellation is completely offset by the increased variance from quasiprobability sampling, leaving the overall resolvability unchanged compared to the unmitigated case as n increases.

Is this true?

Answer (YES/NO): NO